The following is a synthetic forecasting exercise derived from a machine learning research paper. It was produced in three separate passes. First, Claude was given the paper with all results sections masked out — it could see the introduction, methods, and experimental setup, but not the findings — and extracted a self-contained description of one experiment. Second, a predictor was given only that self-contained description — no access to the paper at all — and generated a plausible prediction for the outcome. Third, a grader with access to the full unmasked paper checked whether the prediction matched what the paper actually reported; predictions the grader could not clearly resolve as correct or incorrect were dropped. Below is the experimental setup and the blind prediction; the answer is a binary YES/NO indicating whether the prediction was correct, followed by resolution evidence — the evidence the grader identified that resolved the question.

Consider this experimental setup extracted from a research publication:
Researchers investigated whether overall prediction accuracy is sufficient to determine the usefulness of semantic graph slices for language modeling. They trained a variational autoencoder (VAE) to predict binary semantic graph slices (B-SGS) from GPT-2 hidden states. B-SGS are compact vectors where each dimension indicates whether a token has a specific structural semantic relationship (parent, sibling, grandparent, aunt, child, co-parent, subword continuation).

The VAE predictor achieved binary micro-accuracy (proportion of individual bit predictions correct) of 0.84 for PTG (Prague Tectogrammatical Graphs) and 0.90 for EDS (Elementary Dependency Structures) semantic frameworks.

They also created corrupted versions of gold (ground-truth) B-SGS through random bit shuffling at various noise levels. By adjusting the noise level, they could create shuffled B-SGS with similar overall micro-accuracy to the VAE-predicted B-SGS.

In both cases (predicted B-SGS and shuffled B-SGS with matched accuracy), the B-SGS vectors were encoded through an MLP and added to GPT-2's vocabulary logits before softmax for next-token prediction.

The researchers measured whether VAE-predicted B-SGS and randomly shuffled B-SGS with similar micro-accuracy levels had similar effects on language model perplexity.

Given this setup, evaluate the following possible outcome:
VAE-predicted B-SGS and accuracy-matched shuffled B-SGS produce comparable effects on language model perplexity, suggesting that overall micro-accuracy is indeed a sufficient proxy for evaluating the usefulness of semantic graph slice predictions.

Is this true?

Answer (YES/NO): NO